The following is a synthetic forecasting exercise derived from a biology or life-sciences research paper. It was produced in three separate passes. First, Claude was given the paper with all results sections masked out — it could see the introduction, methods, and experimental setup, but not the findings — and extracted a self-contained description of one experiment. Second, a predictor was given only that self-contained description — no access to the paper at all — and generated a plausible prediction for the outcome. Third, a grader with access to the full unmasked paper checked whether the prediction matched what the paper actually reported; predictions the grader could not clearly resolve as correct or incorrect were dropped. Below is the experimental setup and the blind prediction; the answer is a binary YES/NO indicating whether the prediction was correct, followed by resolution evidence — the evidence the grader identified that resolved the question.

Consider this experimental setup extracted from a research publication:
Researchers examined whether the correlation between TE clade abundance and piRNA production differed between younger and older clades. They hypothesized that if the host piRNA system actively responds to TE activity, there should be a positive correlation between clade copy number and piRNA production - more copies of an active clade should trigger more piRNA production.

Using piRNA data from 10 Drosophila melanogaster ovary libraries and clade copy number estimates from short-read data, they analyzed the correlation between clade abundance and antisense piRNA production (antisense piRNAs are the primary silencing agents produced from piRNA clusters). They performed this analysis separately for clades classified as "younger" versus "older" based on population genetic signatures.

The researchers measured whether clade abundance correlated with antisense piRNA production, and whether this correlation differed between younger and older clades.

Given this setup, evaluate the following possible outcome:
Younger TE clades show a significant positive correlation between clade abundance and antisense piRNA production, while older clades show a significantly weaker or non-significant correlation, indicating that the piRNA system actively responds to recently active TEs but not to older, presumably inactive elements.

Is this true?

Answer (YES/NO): YES